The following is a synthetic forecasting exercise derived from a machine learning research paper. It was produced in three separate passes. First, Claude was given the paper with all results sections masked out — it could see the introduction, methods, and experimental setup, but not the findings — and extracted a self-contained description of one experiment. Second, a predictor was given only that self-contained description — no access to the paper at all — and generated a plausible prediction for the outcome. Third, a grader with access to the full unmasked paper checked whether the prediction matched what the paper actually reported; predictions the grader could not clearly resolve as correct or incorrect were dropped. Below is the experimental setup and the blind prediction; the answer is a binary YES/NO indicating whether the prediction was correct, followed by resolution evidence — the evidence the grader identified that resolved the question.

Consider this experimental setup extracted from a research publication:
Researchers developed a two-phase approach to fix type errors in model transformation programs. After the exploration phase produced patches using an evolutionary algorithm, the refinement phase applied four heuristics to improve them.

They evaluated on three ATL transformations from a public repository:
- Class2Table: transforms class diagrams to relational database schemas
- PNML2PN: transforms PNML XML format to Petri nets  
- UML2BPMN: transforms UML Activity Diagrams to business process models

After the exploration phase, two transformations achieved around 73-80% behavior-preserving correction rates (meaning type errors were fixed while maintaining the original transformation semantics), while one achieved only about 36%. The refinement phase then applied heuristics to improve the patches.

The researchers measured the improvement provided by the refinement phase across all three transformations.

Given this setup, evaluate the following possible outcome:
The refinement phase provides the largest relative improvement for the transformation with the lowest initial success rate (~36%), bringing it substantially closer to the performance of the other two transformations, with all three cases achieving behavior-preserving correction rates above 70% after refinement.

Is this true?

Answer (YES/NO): NO